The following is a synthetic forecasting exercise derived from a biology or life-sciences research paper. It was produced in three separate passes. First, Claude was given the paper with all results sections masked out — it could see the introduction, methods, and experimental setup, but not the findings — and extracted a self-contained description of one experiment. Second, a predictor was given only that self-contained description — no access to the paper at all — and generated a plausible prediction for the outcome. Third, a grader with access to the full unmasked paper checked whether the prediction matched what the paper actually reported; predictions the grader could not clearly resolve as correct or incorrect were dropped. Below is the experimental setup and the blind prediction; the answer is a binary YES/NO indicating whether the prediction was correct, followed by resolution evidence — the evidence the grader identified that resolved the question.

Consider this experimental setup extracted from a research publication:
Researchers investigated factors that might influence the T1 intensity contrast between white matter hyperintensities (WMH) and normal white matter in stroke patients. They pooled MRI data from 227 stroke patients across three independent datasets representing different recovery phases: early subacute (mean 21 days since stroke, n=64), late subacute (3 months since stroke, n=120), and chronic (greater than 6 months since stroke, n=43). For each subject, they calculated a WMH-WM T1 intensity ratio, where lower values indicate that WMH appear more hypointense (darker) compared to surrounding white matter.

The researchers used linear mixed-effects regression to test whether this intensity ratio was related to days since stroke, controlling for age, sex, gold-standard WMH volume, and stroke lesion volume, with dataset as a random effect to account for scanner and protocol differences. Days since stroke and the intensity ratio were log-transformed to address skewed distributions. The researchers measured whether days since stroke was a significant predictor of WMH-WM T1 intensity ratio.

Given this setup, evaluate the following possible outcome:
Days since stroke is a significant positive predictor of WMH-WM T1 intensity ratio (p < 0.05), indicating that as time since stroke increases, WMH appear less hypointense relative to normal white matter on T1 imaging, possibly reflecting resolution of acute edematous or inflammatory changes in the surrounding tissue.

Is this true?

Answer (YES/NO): NO